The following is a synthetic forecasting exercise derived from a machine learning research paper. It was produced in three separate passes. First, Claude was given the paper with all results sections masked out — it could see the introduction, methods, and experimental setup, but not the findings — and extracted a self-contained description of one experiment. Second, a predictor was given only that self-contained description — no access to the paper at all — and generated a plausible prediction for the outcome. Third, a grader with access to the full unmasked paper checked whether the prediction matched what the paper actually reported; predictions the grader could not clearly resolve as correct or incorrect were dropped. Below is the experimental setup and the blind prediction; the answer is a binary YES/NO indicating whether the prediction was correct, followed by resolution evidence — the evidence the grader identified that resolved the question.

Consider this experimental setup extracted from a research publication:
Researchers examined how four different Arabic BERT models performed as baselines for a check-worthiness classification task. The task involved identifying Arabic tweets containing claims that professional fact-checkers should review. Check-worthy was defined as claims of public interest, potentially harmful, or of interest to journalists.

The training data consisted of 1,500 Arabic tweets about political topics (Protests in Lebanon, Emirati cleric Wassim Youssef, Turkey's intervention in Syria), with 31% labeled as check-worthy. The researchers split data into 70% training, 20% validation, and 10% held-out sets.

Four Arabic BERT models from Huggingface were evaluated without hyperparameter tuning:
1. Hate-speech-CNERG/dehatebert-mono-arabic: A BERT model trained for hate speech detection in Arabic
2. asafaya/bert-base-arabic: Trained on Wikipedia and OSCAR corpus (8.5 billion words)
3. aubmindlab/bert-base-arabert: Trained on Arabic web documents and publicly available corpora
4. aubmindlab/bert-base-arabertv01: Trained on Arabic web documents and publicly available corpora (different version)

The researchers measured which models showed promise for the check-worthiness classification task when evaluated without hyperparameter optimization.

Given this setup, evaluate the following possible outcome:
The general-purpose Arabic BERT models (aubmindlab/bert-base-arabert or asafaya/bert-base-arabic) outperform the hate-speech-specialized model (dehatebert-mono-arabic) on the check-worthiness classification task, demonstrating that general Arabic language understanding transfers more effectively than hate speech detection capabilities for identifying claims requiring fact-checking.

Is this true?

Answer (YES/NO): YES